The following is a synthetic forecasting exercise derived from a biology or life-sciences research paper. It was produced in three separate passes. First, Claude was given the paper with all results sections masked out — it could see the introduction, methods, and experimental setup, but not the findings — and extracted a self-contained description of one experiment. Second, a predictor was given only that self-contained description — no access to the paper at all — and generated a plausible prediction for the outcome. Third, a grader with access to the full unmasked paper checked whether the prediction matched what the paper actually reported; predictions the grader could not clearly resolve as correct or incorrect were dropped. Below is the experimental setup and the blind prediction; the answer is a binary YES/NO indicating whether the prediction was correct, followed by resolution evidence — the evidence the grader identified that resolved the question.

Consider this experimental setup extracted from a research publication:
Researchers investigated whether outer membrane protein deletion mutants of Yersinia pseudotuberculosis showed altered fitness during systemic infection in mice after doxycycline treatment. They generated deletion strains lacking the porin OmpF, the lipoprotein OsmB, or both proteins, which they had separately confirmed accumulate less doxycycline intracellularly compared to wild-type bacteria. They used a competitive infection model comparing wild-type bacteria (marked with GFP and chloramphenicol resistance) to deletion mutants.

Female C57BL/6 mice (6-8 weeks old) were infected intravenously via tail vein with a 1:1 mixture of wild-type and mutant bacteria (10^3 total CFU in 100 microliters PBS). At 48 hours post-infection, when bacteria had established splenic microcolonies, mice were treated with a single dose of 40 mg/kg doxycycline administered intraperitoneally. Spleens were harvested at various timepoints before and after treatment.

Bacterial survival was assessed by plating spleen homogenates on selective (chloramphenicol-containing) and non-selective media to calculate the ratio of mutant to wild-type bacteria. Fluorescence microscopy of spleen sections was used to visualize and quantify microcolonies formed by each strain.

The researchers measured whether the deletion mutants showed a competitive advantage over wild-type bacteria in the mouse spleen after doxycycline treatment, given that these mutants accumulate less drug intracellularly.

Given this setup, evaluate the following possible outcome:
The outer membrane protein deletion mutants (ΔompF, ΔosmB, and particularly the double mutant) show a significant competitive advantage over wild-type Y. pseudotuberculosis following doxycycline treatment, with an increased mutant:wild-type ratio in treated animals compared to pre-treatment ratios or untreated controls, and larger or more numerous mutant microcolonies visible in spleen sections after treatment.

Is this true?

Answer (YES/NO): NO